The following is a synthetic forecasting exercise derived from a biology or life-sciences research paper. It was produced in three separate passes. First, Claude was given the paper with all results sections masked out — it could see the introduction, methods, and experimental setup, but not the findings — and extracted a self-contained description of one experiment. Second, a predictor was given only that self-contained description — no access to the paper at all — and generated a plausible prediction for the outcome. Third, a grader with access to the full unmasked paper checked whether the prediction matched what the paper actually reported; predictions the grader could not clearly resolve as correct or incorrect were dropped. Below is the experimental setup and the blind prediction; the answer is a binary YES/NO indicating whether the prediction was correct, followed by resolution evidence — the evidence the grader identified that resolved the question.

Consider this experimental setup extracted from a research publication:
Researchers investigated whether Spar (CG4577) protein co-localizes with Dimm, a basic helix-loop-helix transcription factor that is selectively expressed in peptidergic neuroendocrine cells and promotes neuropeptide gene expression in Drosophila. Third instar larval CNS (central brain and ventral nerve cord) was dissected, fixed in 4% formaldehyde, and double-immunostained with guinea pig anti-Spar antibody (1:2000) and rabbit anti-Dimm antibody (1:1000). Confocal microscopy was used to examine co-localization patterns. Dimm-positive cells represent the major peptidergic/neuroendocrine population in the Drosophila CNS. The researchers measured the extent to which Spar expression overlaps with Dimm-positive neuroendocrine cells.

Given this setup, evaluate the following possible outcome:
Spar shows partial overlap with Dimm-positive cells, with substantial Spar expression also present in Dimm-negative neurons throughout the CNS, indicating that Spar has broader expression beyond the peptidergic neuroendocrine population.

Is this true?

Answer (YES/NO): NO